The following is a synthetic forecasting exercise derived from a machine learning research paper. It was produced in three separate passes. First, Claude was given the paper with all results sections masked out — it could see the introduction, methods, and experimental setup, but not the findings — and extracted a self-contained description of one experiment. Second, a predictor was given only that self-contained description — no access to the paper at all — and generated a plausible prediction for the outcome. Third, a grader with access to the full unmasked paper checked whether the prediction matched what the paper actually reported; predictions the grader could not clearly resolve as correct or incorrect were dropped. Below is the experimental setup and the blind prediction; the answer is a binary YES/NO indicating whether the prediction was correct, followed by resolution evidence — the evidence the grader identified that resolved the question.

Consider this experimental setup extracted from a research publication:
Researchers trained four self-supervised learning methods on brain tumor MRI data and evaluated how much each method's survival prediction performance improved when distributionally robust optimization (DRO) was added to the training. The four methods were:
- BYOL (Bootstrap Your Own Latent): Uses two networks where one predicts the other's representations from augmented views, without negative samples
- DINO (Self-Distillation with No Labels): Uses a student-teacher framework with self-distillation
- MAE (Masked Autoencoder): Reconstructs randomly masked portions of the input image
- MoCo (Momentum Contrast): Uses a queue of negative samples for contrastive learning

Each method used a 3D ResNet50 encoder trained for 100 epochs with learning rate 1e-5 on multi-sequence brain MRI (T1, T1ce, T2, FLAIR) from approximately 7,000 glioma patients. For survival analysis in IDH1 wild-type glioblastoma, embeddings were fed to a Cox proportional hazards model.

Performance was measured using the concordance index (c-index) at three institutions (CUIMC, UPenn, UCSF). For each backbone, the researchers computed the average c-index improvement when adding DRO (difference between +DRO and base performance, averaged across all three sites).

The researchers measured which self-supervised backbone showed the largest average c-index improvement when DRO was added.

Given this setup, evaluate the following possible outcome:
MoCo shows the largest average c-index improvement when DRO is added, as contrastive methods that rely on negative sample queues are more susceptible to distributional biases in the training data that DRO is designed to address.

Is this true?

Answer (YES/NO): YES